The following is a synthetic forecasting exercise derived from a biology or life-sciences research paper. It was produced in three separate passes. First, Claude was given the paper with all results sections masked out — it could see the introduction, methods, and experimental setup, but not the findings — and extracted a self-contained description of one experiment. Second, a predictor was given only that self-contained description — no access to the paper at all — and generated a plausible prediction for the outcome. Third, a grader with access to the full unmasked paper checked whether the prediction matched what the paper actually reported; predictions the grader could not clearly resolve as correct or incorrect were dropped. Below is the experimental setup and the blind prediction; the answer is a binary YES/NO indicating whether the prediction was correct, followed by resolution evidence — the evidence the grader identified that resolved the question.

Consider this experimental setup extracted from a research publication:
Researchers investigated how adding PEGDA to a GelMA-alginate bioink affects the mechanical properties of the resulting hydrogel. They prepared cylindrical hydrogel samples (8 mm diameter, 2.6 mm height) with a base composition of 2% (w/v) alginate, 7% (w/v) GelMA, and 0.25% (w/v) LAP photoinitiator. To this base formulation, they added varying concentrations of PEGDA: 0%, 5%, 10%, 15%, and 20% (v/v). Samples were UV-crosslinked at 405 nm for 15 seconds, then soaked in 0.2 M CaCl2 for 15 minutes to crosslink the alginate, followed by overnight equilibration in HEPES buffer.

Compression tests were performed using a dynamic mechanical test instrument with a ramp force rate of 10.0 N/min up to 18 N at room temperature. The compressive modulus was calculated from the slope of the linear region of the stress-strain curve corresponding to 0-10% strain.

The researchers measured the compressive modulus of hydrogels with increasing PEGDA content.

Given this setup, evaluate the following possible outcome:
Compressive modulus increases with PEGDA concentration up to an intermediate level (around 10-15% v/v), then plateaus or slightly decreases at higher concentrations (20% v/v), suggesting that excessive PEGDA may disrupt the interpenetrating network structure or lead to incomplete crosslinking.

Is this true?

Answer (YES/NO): NO